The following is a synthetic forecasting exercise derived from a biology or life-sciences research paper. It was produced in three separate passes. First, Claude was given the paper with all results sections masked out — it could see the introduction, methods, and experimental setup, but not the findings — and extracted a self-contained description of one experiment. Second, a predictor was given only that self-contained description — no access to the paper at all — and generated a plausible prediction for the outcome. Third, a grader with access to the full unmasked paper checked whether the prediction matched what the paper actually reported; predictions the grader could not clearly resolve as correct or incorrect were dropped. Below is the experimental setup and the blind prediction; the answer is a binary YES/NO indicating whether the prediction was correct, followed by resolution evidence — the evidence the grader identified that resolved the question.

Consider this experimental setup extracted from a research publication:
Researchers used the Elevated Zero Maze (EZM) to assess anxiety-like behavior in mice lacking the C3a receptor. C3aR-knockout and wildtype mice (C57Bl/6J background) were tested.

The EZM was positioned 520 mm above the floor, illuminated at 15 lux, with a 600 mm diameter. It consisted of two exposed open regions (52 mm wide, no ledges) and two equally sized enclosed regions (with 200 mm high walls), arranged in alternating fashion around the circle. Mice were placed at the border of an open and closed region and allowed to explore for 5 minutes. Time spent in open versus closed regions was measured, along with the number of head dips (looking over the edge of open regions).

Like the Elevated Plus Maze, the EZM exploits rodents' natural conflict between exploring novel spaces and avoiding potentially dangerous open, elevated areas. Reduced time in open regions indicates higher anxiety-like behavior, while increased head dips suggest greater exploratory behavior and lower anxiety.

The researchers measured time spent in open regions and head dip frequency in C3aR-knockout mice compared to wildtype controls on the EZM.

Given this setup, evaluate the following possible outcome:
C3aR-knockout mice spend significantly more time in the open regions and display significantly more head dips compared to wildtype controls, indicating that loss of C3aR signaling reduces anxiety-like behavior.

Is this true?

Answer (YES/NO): NO